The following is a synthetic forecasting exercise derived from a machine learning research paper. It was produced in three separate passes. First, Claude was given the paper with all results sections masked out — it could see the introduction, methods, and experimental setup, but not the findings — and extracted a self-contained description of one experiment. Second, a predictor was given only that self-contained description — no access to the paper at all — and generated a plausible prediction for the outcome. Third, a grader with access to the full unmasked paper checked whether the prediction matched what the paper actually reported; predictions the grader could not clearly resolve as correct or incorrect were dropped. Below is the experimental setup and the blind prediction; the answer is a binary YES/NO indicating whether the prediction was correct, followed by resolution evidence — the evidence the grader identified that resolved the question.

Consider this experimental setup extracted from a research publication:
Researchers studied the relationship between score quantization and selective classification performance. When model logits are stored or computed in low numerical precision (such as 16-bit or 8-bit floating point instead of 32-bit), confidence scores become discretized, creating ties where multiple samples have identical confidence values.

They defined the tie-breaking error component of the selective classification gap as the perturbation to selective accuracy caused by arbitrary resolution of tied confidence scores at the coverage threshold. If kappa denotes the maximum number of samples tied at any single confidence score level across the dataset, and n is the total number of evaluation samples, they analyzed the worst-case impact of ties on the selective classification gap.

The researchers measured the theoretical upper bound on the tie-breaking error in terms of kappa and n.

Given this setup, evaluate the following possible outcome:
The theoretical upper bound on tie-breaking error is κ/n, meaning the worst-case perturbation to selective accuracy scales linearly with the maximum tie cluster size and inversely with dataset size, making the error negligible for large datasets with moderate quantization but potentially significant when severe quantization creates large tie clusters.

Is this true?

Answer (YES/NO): YES